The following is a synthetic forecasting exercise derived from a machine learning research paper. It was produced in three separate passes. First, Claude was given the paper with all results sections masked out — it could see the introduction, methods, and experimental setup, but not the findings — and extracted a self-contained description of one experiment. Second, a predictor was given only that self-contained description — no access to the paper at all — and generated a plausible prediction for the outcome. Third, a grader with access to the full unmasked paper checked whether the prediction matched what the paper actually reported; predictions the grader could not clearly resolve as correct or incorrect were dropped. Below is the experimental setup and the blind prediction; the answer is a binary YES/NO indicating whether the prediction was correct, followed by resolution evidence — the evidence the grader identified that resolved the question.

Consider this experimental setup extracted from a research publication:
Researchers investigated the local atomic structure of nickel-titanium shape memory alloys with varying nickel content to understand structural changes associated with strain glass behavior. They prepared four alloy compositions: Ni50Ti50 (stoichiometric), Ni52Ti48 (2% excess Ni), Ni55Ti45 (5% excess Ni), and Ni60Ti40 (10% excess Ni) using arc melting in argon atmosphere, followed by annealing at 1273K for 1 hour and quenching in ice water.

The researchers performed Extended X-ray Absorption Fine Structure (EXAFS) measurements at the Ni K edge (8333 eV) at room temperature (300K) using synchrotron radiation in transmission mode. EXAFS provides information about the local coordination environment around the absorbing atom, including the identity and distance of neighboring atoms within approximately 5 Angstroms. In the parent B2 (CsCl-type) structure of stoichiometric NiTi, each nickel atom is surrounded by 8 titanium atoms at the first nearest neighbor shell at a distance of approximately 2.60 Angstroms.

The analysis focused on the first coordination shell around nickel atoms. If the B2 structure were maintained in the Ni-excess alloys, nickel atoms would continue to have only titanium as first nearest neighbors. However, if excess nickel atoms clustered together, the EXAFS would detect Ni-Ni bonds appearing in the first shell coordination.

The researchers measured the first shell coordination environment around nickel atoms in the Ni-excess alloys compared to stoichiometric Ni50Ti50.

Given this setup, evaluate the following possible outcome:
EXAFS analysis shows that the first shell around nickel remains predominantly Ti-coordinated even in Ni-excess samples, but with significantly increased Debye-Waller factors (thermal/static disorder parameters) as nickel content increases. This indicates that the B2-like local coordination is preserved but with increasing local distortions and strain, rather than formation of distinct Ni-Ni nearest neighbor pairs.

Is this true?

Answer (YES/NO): NO